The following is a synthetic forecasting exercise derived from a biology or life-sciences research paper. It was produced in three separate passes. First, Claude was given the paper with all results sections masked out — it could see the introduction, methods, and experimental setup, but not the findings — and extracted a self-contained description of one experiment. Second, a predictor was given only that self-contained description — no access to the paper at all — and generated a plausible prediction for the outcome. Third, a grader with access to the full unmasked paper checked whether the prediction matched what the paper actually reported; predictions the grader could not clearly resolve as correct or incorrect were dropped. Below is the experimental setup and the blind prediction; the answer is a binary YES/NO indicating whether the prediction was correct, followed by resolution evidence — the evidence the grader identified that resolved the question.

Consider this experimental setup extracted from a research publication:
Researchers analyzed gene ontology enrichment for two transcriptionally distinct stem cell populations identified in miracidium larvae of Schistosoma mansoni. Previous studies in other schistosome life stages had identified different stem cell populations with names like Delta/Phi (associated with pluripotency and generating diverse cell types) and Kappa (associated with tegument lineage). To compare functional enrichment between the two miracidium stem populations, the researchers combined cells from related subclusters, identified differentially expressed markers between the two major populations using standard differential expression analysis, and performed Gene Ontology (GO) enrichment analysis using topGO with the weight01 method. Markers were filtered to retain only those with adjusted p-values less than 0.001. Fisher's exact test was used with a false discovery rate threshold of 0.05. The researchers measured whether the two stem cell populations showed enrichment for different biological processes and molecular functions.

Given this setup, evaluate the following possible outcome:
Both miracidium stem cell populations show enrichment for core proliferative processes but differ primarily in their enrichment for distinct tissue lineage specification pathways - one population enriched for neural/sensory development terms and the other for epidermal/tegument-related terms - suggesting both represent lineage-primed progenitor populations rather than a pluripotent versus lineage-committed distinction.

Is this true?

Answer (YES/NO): NO